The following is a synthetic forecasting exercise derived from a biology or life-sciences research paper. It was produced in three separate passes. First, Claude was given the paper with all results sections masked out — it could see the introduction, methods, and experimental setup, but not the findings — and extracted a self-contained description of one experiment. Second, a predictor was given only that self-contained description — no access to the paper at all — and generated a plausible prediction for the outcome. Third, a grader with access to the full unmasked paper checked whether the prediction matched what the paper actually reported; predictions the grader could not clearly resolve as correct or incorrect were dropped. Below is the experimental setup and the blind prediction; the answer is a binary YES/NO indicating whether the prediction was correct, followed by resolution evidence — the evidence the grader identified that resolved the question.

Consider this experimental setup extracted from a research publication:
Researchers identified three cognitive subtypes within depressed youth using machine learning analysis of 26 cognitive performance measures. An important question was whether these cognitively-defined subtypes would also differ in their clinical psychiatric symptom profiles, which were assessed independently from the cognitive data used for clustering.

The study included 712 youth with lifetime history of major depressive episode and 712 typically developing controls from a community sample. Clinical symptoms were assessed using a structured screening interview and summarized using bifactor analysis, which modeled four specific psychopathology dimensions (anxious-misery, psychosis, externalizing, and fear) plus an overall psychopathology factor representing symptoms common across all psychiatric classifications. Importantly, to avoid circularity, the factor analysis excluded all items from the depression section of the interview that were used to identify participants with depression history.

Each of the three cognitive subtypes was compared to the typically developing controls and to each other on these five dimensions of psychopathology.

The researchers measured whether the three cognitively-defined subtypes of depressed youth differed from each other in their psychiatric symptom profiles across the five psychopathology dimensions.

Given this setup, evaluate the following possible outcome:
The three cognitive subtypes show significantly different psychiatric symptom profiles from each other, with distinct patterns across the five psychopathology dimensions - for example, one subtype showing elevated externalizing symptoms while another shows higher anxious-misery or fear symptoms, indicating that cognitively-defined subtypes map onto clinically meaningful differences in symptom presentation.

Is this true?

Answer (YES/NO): NO